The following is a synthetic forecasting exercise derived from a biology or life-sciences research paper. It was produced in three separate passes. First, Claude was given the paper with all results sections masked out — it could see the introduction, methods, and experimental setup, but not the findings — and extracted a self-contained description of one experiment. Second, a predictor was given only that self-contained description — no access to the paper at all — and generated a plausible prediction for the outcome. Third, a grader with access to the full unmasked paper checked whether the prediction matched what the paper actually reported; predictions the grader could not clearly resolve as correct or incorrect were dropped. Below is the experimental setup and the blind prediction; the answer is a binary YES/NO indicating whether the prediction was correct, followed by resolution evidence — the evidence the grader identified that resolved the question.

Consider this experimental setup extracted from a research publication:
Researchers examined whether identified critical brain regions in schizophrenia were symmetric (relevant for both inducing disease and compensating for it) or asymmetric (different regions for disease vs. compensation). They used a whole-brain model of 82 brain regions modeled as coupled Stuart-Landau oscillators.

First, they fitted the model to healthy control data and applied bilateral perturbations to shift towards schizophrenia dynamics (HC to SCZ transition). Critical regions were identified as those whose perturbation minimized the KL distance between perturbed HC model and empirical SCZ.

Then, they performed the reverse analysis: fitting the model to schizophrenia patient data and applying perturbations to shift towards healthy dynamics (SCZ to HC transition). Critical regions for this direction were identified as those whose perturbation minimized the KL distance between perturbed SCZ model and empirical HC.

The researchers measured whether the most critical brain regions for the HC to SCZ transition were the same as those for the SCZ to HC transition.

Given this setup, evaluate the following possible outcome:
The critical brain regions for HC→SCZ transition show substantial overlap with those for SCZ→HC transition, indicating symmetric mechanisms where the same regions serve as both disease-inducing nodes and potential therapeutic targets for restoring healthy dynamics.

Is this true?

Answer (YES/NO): NO